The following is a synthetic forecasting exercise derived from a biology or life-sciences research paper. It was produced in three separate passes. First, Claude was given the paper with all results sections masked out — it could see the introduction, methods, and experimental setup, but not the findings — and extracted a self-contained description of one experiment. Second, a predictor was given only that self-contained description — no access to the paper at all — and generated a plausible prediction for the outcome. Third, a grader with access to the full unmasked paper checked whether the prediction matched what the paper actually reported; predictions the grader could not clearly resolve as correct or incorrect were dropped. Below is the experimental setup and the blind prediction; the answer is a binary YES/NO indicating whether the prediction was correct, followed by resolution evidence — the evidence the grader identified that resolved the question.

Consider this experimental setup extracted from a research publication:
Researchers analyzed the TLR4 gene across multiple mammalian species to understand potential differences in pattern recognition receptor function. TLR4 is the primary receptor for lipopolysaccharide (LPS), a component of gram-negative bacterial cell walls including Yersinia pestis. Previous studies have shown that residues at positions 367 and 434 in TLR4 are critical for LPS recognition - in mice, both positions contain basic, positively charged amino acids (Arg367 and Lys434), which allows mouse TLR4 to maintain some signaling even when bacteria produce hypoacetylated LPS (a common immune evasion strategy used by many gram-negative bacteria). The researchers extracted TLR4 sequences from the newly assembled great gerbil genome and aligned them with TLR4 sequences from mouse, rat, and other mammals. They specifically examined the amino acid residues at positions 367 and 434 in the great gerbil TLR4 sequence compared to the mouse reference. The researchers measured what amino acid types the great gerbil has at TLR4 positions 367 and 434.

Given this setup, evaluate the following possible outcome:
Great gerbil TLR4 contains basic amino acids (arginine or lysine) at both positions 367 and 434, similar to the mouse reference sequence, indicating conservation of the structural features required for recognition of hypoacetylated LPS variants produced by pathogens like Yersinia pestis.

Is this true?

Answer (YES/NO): NO